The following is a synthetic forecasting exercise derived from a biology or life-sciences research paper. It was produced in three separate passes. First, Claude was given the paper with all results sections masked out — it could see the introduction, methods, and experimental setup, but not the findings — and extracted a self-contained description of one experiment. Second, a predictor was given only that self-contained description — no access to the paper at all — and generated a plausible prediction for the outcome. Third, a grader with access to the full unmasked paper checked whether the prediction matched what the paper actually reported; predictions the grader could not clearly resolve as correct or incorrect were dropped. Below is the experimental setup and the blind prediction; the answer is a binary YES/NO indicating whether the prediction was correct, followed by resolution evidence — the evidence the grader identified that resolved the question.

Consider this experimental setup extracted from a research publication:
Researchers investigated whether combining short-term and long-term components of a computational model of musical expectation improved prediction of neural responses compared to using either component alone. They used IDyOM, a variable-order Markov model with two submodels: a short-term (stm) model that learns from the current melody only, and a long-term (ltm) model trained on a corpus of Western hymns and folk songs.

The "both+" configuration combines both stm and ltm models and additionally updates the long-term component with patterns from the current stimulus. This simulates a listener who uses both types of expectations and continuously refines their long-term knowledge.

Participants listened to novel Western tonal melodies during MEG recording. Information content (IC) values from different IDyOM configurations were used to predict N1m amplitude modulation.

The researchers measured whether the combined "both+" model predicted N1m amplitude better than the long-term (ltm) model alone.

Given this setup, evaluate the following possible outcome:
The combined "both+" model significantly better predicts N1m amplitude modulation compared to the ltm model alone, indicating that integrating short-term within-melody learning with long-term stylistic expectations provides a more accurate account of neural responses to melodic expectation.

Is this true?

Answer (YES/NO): NO